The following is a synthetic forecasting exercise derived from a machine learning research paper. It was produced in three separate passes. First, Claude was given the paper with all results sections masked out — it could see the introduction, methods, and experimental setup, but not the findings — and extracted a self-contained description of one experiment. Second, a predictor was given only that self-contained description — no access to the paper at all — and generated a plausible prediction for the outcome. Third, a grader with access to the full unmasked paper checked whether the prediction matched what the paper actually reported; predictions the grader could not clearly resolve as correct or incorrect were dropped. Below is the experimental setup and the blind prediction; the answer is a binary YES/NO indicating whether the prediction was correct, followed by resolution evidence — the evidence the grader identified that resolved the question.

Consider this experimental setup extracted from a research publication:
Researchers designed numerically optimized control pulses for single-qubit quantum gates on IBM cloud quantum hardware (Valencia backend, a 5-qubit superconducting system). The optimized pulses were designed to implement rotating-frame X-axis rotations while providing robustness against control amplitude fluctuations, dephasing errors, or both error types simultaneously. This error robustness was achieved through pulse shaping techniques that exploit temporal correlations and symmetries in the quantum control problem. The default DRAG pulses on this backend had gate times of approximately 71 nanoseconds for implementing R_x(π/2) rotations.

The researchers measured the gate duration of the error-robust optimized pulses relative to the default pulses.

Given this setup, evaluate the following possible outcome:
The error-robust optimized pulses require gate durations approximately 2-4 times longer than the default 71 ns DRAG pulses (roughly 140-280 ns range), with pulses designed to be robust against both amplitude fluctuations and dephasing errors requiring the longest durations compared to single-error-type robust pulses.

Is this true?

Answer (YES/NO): NO